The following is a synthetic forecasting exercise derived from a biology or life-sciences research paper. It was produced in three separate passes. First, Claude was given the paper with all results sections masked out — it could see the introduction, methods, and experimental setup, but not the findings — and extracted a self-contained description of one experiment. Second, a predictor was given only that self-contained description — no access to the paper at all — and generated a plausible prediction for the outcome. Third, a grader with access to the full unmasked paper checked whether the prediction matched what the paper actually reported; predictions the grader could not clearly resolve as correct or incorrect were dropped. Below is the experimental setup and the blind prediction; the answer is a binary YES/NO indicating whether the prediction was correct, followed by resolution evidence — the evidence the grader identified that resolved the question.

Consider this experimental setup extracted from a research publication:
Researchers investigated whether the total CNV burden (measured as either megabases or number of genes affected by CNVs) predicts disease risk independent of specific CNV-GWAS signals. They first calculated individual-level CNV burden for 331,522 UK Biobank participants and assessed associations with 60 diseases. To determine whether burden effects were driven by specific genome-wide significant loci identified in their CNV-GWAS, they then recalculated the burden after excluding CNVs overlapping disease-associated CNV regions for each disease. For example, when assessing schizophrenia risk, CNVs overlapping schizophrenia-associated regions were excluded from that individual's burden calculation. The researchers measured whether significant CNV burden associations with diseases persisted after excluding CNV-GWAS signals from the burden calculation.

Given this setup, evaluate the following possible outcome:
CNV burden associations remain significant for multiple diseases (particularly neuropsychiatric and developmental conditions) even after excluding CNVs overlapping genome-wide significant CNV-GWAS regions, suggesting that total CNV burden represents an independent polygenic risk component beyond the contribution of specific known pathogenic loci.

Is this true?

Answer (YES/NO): YES